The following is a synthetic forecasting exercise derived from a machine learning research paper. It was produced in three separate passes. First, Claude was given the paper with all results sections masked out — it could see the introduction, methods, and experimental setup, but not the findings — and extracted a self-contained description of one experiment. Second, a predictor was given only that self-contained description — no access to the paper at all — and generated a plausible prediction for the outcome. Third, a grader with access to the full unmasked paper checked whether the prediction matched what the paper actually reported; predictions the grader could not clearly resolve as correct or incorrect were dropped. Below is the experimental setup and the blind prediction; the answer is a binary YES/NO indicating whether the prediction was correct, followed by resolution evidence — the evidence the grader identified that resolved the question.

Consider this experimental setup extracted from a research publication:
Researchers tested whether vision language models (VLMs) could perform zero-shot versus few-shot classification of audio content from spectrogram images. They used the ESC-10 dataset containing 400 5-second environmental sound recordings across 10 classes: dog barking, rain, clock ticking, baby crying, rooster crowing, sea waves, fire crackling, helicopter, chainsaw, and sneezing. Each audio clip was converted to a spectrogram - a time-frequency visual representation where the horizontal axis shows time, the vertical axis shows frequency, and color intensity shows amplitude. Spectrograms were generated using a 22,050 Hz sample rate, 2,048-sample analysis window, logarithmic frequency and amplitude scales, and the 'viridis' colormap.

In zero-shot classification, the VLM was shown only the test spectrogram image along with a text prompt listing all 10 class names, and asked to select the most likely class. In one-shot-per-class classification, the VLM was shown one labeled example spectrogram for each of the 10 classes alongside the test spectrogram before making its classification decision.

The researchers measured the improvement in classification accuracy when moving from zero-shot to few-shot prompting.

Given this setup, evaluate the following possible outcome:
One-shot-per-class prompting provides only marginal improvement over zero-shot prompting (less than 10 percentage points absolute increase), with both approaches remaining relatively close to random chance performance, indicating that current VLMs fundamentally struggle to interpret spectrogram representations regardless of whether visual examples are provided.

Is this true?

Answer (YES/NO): NO